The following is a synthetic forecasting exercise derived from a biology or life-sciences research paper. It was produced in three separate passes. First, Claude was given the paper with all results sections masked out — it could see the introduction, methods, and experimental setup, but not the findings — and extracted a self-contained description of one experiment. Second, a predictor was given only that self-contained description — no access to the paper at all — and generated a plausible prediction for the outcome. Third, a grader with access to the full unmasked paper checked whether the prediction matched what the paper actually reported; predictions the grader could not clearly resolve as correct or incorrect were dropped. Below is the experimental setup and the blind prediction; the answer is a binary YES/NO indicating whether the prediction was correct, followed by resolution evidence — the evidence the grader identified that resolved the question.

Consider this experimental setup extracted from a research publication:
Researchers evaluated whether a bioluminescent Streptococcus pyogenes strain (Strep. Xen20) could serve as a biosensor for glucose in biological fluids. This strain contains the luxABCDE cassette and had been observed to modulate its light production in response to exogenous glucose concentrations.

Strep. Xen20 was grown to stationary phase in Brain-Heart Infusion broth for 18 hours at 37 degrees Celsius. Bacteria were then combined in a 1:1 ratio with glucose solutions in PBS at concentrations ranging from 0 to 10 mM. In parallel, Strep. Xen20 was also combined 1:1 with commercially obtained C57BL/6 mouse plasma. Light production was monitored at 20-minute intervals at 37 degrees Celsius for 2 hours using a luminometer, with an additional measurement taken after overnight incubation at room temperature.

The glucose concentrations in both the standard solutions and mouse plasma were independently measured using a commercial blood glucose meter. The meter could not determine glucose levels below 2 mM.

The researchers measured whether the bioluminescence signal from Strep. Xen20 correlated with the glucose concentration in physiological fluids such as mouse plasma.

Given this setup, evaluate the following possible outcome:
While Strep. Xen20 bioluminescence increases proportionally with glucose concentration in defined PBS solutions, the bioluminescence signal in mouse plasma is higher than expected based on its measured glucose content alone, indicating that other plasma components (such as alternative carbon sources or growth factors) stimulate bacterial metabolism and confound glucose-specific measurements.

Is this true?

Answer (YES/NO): NO